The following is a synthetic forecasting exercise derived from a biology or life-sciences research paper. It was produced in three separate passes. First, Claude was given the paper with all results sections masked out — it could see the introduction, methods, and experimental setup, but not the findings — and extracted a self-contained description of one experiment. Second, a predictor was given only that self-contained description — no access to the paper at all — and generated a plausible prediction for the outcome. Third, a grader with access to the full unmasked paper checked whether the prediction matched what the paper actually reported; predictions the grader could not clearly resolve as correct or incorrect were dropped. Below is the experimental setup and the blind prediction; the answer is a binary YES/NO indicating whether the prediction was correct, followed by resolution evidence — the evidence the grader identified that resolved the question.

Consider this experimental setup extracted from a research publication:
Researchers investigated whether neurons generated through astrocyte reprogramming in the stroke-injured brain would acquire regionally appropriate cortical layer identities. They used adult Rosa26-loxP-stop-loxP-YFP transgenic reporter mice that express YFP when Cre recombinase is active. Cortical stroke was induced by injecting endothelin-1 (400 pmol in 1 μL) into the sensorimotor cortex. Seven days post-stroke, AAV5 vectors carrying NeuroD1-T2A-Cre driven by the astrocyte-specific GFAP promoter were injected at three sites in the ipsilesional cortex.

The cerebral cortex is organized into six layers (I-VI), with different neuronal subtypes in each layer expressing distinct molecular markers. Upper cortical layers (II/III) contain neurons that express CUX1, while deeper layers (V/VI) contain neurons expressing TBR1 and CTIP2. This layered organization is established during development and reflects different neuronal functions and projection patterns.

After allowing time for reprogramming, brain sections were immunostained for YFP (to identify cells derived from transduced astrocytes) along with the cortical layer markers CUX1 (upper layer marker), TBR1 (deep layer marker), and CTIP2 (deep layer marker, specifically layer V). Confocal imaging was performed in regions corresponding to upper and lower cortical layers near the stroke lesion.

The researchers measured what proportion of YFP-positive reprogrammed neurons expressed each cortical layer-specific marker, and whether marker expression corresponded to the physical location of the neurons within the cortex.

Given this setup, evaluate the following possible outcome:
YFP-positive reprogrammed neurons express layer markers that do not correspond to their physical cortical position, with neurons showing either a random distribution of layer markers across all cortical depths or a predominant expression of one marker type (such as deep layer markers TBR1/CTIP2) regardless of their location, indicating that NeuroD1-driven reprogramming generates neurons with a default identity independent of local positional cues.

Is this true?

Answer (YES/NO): NO